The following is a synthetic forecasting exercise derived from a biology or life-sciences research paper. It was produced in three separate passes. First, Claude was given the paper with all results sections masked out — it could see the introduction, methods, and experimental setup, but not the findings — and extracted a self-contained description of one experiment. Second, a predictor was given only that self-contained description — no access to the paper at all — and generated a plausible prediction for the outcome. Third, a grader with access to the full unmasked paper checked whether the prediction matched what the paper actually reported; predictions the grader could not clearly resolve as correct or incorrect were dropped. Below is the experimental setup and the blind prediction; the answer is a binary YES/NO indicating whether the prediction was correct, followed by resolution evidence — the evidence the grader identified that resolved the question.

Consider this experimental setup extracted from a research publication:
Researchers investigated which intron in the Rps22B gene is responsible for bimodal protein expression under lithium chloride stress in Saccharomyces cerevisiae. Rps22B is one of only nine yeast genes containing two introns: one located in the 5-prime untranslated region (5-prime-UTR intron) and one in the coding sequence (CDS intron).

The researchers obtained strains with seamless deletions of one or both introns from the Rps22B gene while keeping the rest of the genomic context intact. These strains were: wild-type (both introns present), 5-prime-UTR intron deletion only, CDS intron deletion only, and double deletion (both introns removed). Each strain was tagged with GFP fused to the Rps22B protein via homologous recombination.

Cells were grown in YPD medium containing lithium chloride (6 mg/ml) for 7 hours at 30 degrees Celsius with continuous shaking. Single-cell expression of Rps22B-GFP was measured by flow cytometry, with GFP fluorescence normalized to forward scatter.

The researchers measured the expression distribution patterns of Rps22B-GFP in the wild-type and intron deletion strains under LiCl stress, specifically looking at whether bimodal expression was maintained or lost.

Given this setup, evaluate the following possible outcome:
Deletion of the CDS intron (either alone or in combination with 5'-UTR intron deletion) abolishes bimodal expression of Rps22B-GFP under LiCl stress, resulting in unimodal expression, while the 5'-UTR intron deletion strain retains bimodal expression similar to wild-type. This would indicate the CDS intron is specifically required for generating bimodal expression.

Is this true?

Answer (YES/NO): NO